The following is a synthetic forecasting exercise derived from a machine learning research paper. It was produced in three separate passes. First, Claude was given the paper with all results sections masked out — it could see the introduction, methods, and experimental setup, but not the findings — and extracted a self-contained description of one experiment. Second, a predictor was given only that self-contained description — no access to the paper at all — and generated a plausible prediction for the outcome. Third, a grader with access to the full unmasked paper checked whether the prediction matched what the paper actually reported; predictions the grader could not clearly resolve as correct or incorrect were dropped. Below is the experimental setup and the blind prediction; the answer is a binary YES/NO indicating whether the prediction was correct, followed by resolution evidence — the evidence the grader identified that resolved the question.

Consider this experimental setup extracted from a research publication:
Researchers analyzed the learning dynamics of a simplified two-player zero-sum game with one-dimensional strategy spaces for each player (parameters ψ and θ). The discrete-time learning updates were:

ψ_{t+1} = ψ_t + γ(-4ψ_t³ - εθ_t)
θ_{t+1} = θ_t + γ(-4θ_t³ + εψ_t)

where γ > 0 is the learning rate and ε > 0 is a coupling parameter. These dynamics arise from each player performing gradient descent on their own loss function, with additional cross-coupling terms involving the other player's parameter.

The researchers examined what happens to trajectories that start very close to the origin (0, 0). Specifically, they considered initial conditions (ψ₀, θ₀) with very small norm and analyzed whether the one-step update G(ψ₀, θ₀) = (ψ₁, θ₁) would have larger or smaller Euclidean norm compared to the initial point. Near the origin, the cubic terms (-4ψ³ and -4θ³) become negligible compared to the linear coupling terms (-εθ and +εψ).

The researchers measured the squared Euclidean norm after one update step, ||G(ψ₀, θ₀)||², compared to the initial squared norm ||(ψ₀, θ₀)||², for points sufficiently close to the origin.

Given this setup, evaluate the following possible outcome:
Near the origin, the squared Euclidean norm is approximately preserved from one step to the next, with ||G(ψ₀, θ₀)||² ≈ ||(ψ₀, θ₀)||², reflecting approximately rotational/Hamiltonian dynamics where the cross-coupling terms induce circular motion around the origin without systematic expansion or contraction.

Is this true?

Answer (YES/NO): NO